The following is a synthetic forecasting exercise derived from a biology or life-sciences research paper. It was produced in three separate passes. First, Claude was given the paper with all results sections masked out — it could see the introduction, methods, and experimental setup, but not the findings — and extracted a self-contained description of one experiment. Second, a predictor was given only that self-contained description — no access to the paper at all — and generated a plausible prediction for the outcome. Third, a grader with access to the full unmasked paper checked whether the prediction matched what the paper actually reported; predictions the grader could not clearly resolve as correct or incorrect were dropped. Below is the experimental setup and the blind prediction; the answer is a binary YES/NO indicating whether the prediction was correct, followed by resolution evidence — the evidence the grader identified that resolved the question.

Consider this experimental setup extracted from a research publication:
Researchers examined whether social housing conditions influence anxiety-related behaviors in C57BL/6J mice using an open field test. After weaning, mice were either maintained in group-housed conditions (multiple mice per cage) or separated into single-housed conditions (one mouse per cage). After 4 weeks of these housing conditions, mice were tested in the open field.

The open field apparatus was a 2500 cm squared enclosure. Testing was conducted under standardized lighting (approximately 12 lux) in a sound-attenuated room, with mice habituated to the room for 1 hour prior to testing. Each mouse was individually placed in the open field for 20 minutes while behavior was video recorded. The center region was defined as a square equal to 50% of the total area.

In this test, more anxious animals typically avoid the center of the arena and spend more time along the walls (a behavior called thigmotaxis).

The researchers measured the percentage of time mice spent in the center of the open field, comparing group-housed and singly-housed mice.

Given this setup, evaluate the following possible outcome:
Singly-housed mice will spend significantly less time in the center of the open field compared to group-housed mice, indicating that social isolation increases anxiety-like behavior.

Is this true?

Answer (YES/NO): NO